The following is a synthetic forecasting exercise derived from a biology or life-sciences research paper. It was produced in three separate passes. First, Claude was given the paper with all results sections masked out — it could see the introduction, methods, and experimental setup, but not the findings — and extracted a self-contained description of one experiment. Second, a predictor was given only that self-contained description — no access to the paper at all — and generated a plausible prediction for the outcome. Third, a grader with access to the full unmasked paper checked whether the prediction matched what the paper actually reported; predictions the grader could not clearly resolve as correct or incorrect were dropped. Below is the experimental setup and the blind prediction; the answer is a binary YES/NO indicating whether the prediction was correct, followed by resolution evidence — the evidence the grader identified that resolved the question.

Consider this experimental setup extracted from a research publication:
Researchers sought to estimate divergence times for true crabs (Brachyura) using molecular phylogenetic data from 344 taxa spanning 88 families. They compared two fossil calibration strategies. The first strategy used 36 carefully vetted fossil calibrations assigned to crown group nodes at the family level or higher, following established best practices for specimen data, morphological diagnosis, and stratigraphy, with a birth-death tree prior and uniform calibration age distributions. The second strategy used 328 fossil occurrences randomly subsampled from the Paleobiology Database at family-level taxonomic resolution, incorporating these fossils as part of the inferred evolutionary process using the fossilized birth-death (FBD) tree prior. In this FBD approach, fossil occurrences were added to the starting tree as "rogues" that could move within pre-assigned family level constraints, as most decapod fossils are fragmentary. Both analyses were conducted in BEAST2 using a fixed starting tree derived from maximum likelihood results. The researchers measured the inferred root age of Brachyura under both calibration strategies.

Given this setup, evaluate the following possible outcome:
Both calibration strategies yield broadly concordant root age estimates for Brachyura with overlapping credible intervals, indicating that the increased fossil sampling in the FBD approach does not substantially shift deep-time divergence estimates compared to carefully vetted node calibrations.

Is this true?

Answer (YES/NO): NO